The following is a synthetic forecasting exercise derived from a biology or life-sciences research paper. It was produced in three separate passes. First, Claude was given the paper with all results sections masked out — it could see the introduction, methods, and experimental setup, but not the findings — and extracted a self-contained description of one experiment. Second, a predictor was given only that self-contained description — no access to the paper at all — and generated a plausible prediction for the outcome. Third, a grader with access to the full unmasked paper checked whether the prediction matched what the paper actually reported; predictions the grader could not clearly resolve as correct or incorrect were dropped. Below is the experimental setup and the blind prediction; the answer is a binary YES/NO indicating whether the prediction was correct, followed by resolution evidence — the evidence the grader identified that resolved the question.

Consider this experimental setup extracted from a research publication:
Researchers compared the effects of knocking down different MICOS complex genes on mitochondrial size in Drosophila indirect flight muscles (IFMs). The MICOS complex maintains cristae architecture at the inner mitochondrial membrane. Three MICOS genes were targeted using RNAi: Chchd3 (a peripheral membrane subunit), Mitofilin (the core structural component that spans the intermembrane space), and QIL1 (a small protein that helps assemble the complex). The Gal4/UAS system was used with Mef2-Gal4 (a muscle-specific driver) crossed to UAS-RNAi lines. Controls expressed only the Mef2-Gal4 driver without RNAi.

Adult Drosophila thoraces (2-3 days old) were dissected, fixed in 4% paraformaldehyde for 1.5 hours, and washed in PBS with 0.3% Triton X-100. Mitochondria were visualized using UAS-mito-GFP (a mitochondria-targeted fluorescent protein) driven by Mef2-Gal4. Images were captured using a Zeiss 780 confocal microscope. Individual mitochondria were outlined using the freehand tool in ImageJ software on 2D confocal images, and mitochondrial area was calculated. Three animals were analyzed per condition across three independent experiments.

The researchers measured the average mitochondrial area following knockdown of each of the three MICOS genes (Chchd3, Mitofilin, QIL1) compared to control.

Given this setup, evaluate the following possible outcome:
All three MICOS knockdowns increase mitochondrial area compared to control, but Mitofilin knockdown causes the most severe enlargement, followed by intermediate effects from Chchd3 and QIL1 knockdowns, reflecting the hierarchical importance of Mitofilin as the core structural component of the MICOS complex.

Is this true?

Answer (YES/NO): NO